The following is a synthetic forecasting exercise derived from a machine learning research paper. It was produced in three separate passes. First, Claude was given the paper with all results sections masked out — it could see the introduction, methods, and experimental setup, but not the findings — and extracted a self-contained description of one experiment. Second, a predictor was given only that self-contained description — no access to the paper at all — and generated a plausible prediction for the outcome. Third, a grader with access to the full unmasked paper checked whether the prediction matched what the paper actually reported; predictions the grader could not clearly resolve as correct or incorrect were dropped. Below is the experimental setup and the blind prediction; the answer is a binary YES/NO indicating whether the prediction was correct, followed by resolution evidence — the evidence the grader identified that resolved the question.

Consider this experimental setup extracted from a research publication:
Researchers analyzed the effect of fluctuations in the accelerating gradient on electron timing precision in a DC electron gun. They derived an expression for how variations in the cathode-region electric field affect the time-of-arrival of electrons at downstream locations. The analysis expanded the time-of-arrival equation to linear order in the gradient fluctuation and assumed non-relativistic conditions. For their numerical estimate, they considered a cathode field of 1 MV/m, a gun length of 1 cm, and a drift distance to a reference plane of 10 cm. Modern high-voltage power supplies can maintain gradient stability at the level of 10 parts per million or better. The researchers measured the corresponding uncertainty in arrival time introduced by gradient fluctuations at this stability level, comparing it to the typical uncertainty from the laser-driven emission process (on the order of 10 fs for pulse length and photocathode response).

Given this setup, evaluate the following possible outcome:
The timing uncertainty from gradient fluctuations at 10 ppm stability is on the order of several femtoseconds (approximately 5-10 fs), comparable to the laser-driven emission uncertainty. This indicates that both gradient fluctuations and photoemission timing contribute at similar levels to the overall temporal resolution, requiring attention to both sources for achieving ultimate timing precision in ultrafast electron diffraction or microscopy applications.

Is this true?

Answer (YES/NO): NO